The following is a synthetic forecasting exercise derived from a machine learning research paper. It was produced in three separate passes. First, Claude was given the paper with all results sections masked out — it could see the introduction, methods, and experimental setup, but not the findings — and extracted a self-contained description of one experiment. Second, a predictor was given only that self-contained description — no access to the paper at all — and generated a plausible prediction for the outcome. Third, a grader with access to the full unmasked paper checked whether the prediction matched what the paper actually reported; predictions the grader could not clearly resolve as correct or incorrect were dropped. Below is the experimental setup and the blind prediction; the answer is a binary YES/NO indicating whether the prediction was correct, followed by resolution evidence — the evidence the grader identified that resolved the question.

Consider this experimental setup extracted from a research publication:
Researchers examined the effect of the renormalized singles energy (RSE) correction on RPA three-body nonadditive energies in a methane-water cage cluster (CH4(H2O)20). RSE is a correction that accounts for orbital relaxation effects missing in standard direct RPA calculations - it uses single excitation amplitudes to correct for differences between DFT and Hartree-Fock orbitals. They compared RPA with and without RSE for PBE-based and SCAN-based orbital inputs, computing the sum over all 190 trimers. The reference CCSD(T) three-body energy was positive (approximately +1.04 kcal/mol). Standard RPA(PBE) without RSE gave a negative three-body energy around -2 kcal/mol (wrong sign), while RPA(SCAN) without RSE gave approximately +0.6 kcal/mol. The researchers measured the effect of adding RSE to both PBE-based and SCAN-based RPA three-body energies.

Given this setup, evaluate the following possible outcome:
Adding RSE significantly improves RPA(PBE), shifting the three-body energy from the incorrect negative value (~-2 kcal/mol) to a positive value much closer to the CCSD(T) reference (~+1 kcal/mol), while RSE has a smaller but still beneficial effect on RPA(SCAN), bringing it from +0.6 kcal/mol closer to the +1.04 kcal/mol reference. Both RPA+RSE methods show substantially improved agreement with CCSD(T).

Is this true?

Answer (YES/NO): NO